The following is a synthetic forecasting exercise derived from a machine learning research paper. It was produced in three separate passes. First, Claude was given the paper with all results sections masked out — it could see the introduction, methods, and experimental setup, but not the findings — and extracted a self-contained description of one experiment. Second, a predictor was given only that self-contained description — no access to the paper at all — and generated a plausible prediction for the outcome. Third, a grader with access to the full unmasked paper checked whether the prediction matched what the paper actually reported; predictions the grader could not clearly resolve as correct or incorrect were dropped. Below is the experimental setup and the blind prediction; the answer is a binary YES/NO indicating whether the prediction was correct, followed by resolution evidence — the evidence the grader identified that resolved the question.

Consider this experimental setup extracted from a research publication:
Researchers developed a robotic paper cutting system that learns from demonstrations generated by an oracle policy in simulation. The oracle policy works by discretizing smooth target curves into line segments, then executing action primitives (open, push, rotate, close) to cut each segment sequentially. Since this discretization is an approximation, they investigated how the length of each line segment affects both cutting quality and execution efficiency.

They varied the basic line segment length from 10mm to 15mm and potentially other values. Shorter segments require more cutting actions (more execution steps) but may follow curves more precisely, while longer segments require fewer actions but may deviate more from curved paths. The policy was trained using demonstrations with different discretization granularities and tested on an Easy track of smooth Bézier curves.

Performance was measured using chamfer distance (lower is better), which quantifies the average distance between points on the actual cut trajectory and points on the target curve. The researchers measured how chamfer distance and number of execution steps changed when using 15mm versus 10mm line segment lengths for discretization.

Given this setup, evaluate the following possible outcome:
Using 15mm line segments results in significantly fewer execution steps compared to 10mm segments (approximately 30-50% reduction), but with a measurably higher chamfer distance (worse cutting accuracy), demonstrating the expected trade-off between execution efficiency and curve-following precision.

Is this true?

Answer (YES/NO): NO